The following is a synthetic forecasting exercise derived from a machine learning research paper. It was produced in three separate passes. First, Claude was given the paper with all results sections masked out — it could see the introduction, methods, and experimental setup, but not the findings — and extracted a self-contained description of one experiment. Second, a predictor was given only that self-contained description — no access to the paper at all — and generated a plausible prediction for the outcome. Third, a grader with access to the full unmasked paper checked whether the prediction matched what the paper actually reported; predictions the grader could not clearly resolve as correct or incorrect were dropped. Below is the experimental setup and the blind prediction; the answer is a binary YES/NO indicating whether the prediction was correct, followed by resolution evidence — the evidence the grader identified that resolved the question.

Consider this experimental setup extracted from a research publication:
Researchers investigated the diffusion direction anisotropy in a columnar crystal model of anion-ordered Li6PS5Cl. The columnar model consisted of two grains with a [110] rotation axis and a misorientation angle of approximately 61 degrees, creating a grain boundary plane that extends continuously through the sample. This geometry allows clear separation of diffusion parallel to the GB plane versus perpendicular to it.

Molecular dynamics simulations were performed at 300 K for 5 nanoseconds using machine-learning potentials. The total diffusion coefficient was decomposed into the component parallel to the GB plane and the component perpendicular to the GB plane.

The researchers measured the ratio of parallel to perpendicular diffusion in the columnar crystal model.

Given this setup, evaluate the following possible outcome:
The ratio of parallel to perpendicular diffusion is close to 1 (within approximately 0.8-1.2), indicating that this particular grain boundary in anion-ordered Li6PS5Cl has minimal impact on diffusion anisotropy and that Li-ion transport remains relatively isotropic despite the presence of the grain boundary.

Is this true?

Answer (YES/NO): YES